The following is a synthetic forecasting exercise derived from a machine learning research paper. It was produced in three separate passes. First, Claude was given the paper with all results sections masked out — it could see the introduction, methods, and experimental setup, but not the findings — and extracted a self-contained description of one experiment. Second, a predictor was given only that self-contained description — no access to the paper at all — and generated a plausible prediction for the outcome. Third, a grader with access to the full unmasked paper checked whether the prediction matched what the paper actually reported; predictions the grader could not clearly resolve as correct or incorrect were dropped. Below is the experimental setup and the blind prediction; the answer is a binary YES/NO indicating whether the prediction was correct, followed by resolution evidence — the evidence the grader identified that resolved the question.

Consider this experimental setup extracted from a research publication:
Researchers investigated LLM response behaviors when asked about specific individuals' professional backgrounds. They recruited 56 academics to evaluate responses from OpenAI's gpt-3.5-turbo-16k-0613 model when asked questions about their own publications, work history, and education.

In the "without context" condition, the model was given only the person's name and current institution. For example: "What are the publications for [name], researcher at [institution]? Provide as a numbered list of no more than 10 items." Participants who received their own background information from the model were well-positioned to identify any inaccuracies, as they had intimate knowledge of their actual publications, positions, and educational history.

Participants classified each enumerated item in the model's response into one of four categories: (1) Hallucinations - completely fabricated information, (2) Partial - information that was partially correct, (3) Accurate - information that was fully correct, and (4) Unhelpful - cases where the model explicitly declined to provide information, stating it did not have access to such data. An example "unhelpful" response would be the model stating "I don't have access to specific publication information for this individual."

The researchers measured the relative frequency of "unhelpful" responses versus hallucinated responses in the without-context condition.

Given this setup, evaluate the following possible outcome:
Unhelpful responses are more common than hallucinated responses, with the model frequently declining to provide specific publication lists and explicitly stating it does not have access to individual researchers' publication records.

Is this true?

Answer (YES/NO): NO